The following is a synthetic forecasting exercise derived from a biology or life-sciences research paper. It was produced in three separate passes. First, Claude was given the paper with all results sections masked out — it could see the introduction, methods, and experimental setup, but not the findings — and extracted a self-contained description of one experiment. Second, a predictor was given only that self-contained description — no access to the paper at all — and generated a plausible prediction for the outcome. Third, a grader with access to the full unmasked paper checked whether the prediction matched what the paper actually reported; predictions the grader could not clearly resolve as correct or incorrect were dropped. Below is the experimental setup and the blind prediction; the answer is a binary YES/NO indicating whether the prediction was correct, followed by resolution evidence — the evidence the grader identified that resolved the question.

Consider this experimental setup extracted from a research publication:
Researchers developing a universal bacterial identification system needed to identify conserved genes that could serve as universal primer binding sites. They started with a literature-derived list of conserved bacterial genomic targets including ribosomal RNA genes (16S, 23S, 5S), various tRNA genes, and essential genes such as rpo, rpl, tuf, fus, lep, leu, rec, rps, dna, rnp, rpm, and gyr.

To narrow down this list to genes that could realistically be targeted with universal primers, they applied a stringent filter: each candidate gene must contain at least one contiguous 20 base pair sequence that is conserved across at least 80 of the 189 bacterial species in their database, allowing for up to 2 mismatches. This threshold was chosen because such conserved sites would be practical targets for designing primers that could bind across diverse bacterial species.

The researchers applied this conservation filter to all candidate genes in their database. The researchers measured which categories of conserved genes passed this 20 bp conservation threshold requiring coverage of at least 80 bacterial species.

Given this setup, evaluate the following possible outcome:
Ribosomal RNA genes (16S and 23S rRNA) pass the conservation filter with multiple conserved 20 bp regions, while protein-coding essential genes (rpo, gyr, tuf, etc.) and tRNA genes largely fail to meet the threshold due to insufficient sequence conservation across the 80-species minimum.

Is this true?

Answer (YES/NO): NO